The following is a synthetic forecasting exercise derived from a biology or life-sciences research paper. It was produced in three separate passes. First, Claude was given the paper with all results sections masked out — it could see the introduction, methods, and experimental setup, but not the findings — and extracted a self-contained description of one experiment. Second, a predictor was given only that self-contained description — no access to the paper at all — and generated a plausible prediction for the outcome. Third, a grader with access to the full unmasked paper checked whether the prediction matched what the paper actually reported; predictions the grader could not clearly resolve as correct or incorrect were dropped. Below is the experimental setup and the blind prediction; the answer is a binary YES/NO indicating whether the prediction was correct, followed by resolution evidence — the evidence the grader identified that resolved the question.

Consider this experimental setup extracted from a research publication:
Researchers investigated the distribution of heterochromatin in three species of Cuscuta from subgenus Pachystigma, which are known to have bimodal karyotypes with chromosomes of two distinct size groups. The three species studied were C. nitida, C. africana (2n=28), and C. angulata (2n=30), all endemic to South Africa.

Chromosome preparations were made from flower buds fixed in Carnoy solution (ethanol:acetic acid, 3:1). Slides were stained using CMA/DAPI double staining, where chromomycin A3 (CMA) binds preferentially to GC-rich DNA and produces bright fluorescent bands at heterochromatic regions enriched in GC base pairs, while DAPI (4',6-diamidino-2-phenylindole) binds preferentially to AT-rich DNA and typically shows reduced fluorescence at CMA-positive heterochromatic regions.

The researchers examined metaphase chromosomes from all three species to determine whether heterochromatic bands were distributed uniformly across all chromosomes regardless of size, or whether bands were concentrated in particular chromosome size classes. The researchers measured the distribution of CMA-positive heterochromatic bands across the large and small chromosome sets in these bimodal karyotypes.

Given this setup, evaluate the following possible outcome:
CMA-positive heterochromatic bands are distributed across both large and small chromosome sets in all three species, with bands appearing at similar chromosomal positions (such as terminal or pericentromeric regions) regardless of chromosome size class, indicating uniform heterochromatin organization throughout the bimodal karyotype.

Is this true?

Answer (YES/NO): NO